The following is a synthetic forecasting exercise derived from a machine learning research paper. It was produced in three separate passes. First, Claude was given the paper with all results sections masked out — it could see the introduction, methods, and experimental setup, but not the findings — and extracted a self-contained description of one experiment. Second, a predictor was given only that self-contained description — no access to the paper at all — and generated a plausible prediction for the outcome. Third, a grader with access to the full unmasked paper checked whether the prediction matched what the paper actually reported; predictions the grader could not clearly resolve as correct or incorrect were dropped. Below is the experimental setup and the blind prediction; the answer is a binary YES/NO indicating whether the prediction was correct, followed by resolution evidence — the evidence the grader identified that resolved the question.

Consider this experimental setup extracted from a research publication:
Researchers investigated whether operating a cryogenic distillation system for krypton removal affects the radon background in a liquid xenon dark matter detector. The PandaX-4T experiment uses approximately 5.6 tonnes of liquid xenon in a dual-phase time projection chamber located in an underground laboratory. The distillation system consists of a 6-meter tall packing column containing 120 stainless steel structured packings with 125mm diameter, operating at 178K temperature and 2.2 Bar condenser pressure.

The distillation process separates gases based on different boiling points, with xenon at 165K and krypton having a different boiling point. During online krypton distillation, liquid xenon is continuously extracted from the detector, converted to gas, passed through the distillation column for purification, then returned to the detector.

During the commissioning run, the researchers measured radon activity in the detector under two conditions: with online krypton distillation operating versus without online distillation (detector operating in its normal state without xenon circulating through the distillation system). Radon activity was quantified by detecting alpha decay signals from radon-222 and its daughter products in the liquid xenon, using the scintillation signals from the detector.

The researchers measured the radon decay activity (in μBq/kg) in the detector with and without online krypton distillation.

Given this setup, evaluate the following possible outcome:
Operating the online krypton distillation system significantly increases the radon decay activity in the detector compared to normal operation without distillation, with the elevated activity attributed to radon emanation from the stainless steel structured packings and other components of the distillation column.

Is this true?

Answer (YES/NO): NO